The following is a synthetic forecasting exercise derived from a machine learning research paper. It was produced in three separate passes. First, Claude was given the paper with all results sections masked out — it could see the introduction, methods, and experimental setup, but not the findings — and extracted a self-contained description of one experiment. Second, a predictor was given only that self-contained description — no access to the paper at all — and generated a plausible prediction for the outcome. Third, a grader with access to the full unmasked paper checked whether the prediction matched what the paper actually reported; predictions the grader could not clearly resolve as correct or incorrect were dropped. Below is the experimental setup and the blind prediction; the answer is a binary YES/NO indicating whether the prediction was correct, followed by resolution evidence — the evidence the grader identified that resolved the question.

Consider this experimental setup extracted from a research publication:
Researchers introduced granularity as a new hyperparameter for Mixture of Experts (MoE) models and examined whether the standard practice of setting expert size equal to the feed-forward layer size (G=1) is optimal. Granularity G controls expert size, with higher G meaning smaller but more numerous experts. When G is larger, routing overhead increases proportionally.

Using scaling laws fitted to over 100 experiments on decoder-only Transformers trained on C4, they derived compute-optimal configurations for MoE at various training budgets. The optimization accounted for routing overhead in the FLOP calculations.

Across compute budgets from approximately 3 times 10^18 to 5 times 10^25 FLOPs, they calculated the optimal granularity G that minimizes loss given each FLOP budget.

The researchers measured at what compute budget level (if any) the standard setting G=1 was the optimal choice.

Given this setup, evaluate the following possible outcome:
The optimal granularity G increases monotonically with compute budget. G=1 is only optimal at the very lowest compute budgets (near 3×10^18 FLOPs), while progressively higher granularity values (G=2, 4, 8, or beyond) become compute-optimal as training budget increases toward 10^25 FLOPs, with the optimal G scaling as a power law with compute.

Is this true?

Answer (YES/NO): NO